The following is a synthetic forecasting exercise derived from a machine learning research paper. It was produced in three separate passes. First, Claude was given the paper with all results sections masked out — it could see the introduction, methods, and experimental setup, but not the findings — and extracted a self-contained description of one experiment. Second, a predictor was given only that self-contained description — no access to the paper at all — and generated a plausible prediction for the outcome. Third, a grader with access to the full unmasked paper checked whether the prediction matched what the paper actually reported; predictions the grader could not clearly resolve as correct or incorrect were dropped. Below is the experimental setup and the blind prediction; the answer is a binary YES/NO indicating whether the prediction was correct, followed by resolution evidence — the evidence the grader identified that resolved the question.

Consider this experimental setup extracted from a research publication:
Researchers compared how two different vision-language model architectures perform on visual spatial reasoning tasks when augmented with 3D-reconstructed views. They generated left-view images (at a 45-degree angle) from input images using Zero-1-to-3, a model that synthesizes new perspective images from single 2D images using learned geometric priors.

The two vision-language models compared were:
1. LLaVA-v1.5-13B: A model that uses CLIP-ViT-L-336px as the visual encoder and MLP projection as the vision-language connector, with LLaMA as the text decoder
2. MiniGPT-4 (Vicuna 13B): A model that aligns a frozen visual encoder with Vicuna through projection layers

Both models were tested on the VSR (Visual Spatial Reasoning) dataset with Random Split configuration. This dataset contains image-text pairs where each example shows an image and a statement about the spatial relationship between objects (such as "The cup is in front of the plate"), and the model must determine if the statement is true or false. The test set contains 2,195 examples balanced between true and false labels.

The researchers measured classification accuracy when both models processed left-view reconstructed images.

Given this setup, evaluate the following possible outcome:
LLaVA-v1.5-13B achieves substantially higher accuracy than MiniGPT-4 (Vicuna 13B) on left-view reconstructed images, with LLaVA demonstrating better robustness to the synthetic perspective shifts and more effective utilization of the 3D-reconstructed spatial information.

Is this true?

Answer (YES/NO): YES